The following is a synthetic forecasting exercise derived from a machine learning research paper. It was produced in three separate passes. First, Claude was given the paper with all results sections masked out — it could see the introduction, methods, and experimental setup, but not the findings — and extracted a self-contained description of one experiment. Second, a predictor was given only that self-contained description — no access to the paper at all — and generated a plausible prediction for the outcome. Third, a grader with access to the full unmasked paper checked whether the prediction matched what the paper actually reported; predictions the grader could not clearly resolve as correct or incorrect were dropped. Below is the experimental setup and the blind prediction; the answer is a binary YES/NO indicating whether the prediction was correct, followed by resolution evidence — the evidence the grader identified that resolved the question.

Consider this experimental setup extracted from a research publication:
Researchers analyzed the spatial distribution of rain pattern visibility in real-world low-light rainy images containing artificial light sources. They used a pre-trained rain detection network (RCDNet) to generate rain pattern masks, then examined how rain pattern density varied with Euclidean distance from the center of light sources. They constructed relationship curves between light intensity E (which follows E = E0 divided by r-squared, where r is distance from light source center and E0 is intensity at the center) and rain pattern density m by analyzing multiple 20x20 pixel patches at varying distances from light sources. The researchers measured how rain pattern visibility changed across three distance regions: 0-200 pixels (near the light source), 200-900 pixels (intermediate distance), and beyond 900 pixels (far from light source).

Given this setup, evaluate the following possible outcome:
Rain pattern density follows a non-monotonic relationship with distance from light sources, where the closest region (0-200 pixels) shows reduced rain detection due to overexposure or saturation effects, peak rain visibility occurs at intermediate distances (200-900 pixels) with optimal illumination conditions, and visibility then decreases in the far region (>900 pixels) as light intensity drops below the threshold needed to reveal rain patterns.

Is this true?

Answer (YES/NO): YES